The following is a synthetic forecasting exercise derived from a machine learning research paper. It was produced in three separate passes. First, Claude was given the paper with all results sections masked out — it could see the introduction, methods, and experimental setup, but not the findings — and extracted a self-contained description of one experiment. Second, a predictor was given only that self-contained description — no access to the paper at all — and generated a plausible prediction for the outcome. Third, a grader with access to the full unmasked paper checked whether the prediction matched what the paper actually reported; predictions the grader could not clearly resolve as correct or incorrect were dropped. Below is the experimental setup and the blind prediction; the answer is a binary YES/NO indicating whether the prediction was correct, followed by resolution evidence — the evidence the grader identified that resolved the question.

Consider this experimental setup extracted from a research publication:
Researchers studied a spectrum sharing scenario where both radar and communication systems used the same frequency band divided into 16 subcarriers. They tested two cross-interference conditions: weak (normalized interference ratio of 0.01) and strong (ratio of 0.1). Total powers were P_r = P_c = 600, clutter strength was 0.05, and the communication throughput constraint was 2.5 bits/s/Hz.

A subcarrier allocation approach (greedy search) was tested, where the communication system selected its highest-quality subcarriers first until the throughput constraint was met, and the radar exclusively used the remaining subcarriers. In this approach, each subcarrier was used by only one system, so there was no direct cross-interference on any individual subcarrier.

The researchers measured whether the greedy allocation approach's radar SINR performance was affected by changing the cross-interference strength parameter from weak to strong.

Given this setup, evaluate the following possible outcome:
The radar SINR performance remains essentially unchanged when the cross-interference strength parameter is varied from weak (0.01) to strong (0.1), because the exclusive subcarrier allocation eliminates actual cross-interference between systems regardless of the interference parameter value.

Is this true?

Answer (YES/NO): YES